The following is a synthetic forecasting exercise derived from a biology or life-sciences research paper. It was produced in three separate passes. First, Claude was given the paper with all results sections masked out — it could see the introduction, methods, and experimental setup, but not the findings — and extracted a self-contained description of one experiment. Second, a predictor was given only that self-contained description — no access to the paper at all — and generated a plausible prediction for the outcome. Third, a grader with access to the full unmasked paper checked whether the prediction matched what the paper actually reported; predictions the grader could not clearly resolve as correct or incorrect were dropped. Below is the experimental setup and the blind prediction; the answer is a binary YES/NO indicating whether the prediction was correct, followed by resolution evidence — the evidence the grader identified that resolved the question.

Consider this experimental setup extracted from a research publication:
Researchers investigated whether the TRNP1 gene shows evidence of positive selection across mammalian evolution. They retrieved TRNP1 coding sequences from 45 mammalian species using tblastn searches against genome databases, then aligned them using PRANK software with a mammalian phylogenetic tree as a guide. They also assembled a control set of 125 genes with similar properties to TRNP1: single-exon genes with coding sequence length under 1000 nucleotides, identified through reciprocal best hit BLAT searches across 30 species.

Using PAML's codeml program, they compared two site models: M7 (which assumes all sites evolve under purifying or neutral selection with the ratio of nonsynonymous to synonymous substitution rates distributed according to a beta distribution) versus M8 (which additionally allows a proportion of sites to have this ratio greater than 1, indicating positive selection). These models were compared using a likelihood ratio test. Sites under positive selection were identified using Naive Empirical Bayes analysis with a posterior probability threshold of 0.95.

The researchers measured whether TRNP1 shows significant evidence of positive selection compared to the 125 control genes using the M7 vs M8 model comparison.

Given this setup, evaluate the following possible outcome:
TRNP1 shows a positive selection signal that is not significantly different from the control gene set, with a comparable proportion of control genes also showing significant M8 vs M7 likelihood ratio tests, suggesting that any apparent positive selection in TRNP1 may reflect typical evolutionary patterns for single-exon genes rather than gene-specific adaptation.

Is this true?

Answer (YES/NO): NO